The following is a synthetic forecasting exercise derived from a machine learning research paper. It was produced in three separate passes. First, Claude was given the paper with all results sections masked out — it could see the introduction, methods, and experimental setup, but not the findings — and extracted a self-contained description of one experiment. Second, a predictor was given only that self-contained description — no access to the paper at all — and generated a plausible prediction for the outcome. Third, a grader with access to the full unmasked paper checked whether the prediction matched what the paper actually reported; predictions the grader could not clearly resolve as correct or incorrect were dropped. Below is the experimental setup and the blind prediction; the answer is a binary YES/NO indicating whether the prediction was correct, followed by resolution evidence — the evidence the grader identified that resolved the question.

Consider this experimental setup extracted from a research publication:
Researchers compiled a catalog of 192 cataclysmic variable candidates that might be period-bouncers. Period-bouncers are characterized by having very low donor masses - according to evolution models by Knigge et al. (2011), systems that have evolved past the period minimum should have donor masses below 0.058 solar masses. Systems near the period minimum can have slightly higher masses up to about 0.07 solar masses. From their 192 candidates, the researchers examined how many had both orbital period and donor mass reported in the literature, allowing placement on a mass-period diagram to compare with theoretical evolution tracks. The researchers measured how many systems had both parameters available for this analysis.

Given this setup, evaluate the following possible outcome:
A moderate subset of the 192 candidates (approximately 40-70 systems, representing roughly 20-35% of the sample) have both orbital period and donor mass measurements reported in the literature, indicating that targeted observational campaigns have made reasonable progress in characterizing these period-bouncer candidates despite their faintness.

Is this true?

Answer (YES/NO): NO